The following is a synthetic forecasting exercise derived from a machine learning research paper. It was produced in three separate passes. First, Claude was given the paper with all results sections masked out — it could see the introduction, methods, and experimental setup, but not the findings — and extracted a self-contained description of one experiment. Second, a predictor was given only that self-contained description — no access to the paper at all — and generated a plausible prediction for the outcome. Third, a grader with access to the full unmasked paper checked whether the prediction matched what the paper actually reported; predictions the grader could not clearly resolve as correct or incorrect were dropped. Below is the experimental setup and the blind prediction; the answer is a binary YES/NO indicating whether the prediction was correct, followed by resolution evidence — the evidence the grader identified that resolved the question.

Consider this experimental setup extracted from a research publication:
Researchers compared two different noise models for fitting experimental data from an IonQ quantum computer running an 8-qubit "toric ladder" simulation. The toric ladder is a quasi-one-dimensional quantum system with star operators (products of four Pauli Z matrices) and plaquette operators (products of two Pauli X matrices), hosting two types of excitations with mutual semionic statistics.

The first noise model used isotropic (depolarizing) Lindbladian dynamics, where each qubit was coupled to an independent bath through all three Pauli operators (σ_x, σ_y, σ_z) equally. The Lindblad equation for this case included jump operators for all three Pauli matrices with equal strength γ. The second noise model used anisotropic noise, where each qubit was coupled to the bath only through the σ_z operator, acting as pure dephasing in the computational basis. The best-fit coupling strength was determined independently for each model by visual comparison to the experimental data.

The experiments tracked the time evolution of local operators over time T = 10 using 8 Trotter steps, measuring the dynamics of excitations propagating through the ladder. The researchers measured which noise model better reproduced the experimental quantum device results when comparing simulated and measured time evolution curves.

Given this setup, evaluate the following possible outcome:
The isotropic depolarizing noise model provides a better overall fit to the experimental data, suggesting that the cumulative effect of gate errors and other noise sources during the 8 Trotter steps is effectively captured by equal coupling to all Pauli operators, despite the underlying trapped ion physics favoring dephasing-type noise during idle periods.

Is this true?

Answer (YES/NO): YES